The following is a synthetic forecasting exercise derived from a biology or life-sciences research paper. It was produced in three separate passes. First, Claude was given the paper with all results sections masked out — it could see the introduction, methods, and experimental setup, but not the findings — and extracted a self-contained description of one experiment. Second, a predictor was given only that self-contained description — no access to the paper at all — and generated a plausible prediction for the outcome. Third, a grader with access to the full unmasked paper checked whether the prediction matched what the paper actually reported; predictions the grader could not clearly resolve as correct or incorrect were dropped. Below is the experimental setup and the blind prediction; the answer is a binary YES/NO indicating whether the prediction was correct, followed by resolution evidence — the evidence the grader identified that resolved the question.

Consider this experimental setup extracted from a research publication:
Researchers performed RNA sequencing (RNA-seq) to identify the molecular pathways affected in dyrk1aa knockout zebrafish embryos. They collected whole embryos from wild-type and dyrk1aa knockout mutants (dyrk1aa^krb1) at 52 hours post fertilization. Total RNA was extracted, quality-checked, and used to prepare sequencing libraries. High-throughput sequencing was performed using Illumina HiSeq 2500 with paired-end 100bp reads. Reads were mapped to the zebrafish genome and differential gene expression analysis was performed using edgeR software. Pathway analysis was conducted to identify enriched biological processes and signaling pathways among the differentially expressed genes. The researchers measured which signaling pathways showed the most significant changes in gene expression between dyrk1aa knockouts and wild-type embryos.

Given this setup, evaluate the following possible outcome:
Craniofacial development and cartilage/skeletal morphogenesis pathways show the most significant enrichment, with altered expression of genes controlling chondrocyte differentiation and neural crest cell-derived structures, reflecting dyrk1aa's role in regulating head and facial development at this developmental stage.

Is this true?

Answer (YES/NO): NO